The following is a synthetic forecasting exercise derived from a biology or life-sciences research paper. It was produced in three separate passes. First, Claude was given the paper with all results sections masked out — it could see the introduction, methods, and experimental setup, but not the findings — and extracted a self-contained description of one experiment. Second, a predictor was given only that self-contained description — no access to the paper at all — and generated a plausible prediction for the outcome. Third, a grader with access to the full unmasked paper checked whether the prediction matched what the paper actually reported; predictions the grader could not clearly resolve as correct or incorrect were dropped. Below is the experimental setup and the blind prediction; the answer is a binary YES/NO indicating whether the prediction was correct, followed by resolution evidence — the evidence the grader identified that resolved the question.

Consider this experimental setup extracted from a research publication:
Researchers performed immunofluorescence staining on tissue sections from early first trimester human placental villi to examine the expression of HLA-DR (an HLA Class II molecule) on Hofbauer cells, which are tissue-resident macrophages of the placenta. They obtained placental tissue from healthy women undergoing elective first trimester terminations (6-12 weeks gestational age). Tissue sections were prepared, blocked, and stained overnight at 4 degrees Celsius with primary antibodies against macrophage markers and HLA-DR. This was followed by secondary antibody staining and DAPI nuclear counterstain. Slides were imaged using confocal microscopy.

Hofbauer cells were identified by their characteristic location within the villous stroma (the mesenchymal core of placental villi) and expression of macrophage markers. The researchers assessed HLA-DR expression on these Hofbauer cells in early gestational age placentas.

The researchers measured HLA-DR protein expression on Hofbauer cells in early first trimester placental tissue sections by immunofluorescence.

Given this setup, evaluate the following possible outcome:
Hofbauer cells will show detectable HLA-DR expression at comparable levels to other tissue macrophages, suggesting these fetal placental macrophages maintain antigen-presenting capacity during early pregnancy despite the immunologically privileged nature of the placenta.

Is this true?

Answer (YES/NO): NO